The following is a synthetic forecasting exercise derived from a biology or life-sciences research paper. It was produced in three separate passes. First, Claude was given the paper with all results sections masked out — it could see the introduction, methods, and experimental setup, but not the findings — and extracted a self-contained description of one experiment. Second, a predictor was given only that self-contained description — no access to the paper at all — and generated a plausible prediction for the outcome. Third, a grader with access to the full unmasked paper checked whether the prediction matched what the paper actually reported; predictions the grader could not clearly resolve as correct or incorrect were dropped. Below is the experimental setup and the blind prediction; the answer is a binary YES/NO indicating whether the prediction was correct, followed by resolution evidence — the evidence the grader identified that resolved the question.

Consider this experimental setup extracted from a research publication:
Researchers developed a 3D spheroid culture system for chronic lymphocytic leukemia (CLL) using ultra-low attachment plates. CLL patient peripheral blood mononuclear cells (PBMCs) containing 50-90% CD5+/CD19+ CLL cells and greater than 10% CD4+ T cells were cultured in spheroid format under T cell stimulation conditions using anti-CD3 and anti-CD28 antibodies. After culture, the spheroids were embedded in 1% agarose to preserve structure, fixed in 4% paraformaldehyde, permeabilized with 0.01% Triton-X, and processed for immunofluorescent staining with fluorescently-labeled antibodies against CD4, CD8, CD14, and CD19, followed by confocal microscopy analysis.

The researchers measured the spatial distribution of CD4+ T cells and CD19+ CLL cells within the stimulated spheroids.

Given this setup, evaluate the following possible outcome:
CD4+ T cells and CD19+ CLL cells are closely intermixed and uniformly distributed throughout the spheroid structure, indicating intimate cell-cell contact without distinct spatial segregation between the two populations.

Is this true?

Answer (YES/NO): NO